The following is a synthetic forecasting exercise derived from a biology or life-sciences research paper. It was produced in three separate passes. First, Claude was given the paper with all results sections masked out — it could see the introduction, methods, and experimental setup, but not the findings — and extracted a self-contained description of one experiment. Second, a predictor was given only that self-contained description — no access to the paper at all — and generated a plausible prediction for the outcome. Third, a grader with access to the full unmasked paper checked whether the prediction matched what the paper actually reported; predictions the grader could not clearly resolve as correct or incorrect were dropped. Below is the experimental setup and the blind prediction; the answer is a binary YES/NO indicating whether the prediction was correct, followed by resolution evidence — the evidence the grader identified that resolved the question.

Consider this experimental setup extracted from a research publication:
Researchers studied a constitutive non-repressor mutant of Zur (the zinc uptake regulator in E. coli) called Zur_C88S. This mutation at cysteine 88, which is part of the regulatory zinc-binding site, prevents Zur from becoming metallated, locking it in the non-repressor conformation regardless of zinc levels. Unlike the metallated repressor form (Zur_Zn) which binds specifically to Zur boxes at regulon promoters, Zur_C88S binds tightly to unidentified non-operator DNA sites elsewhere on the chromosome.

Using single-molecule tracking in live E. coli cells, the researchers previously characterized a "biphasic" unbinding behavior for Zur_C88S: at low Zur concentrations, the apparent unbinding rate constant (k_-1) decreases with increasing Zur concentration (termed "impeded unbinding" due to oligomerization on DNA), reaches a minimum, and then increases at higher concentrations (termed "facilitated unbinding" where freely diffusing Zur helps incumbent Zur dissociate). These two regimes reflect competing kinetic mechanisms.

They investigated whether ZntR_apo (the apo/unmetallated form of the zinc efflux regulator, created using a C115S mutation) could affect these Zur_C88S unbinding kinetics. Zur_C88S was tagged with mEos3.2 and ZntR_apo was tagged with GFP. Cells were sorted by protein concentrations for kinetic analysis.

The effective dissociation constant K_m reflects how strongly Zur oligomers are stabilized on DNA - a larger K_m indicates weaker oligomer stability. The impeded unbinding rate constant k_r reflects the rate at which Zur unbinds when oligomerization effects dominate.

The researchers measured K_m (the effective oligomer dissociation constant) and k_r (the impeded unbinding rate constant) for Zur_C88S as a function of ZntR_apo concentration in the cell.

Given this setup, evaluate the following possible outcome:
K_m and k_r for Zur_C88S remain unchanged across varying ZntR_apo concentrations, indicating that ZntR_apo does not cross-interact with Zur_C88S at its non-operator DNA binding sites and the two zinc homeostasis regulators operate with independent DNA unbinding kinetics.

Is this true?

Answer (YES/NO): NO